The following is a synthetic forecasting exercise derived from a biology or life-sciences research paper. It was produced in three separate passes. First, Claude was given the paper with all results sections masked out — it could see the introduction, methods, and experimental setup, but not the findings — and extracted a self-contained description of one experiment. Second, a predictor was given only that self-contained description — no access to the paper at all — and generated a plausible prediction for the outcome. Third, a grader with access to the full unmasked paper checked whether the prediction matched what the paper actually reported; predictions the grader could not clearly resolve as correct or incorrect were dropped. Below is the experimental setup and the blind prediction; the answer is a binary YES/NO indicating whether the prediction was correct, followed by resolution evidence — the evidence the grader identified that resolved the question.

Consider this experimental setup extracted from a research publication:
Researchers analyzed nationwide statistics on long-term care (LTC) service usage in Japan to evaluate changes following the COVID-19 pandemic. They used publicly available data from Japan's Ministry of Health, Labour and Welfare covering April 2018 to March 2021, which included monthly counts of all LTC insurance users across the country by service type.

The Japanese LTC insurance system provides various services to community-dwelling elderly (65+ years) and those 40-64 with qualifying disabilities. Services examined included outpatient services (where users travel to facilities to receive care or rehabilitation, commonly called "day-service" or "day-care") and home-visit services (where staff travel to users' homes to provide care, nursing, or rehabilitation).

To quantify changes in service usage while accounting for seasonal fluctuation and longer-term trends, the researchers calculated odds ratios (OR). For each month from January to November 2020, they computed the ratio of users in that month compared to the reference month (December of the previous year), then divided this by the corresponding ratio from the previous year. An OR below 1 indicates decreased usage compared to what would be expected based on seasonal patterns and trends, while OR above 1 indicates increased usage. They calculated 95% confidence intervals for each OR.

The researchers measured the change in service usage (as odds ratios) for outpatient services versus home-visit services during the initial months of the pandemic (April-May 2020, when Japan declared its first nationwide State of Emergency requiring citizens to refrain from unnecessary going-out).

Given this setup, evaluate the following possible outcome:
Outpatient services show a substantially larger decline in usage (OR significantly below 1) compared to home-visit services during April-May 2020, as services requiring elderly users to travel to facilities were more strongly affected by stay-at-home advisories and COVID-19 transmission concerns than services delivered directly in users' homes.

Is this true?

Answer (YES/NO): YES